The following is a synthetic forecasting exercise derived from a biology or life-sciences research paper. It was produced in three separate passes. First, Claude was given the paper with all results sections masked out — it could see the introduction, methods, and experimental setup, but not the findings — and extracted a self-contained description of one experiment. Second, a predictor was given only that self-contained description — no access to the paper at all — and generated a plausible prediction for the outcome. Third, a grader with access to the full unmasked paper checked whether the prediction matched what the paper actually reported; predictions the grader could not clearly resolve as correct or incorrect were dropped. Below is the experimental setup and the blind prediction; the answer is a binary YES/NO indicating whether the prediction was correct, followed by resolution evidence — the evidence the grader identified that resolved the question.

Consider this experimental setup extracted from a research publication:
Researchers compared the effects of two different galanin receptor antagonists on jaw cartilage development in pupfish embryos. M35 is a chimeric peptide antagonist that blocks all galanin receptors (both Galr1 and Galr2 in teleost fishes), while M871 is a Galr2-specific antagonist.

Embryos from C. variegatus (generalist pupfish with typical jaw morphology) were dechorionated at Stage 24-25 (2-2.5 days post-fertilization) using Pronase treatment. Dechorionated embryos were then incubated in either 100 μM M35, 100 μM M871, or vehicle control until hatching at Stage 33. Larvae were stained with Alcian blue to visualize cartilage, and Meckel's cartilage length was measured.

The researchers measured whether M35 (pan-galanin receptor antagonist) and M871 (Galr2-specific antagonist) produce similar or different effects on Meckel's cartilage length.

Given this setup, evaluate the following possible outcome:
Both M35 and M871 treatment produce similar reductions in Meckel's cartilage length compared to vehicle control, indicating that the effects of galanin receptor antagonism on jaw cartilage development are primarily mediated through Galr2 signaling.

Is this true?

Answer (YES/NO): NO